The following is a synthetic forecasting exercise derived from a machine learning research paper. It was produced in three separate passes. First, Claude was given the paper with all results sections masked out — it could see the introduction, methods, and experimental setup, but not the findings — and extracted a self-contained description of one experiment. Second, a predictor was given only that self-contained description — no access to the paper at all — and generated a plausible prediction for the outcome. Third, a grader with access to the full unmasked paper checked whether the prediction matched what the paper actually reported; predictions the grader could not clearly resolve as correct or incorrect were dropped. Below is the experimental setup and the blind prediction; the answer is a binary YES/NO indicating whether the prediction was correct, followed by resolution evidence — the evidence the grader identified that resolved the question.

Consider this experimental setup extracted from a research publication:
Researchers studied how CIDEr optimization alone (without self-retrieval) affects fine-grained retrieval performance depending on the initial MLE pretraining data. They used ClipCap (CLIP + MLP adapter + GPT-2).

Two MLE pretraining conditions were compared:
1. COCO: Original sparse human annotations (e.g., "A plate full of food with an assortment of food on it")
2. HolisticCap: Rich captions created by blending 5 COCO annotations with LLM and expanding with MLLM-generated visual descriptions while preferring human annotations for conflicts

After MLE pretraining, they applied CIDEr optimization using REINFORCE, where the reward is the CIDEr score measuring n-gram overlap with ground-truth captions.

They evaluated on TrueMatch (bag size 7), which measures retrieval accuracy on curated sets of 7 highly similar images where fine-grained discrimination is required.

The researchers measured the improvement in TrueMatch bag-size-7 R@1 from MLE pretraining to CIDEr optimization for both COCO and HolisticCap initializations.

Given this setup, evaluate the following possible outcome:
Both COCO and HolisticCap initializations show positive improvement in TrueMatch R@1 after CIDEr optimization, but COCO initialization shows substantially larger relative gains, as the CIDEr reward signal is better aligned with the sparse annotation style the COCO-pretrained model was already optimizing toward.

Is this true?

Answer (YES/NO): NO